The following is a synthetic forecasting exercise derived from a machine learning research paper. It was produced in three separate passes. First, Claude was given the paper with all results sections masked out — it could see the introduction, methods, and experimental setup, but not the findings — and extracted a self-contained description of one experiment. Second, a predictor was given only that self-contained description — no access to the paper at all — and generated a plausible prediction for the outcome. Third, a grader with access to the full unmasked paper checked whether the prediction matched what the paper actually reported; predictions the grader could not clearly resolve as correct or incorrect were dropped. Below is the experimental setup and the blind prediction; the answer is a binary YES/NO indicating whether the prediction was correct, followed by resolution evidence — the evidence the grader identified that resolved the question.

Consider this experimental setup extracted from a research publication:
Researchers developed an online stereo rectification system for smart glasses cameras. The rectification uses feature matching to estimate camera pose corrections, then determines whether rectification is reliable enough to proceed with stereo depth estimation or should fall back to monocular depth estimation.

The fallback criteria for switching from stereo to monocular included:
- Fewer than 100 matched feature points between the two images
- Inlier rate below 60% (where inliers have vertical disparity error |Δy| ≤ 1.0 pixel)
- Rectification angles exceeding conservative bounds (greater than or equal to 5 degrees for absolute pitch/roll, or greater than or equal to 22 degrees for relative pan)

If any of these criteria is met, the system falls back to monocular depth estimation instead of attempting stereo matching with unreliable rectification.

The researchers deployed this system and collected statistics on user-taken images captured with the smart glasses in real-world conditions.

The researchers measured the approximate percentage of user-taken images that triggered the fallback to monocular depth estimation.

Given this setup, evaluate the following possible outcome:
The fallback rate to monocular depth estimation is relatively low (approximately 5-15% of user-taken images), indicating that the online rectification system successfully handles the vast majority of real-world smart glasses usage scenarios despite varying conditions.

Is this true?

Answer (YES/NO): YES